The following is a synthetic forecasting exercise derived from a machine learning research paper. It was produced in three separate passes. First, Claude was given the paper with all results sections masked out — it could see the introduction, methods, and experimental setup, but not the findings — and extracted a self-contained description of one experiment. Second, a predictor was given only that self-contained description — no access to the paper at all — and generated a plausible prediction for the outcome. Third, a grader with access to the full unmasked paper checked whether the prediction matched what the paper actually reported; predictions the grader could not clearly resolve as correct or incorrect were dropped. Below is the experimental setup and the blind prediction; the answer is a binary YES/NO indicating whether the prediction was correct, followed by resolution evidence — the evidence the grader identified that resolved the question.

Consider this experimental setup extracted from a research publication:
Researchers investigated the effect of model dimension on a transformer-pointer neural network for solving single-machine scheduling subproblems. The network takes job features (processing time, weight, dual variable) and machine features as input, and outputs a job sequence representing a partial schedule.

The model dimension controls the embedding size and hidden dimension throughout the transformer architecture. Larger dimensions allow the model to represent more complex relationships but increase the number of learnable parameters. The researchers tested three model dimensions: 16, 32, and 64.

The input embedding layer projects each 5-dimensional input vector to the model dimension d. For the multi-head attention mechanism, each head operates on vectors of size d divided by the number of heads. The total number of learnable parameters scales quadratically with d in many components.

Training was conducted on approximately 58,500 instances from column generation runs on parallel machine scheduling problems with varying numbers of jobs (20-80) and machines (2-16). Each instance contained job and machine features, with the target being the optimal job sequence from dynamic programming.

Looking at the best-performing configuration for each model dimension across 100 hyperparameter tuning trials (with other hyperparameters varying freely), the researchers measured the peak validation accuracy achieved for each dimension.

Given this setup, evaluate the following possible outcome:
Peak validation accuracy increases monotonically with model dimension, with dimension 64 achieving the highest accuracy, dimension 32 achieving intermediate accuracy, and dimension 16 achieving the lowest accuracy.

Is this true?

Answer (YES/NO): YES